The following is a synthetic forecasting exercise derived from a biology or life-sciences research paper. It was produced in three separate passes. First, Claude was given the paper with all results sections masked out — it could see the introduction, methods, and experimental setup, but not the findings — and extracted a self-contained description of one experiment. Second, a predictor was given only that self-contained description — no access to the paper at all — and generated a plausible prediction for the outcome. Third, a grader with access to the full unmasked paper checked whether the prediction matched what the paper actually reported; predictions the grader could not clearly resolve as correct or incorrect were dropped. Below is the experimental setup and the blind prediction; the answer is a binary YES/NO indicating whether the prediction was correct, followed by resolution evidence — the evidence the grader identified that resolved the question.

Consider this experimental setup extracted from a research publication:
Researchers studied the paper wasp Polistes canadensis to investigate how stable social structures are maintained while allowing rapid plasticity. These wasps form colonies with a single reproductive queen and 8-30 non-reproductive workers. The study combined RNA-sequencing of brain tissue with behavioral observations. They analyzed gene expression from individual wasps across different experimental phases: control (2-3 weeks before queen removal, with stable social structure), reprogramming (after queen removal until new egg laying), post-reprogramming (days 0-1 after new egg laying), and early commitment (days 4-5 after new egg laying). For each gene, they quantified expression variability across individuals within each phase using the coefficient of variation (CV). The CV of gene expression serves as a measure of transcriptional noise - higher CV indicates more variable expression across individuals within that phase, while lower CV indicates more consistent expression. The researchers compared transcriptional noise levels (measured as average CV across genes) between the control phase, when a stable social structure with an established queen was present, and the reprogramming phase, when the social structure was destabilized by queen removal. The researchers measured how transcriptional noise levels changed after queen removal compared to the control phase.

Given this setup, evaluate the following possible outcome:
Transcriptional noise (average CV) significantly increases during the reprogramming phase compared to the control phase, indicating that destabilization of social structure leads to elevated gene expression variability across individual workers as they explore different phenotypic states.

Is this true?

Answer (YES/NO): YES